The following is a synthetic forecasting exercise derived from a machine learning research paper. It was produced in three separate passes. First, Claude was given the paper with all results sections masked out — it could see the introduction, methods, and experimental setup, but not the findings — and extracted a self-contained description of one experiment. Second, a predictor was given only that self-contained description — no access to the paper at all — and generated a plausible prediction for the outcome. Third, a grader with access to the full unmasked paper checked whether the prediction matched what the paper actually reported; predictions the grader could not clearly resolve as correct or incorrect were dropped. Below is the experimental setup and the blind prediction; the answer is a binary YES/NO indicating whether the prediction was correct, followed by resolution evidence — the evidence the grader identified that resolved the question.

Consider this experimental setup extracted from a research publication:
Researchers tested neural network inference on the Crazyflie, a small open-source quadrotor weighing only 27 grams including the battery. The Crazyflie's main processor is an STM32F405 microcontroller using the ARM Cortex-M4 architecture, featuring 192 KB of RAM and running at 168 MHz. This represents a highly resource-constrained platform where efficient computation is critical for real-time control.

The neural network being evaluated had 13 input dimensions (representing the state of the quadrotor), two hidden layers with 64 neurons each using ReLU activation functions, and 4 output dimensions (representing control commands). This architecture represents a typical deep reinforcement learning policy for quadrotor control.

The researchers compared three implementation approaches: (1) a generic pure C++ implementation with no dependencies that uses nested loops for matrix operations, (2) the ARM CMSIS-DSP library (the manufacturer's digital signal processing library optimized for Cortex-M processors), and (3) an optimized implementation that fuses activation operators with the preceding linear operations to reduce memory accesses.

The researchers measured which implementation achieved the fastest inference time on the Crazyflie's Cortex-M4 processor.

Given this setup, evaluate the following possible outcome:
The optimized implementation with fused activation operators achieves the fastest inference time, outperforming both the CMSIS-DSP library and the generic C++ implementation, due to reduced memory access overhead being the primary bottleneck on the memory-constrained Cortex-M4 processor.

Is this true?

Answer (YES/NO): YES